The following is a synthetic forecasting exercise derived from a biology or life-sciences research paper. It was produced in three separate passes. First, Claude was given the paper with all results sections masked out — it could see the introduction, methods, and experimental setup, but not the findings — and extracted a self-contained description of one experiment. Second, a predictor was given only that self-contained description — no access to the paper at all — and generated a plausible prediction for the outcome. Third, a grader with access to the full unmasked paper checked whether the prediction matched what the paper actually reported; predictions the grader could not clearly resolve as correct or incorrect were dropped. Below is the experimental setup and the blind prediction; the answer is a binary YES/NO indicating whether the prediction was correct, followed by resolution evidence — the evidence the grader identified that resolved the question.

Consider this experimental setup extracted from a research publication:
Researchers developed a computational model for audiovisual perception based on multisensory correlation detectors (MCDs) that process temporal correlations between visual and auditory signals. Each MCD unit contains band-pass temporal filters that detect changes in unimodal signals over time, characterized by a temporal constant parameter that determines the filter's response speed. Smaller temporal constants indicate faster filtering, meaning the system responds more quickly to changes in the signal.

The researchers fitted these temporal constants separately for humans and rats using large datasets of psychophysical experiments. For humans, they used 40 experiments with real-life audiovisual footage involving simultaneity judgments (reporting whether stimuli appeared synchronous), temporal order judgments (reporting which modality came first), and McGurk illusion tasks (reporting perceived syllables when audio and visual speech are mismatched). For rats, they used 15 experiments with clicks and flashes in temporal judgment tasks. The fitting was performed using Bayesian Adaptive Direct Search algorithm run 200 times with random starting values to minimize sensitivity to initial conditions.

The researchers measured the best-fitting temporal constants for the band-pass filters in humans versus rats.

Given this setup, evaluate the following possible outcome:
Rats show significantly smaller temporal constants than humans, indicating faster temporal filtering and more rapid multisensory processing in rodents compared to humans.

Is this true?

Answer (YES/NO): YES